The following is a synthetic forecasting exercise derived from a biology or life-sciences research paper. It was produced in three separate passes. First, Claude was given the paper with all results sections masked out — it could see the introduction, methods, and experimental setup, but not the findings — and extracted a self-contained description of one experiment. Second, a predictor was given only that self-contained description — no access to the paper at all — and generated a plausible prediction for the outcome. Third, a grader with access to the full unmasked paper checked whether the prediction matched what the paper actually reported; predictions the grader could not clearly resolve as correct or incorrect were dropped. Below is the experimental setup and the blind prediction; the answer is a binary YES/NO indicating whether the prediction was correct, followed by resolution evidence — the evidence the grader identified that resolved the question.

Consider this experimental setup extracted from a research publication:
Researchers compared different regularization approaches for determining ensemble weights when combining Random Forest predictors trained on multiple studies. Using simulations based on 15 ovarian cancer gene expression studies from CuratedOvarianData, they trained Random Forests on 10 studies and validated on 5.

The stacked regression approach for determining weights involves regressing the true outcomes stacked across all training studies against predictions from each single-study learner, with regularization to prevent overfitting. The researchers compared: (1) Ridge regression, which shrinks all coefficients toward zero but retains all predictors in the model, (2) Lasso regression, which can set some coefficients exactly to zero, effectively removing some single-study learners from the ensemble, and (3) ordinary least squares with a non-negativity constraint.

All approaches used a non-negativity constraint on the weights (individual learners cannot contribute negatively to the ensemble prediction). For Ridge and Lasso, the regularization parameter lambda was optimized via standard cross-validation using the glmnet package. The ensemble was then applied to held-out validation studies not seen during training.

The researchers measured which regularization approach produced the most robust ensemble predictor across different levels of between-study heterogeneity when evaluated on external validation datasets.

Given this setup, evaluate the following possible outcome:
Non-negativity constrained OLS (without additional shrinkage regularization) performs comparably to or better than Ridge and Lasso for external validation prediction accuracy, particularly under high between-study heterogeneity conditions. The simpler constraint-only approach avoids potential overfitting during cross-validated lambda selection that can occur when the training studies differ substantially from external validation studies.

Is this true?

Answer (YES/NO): NO